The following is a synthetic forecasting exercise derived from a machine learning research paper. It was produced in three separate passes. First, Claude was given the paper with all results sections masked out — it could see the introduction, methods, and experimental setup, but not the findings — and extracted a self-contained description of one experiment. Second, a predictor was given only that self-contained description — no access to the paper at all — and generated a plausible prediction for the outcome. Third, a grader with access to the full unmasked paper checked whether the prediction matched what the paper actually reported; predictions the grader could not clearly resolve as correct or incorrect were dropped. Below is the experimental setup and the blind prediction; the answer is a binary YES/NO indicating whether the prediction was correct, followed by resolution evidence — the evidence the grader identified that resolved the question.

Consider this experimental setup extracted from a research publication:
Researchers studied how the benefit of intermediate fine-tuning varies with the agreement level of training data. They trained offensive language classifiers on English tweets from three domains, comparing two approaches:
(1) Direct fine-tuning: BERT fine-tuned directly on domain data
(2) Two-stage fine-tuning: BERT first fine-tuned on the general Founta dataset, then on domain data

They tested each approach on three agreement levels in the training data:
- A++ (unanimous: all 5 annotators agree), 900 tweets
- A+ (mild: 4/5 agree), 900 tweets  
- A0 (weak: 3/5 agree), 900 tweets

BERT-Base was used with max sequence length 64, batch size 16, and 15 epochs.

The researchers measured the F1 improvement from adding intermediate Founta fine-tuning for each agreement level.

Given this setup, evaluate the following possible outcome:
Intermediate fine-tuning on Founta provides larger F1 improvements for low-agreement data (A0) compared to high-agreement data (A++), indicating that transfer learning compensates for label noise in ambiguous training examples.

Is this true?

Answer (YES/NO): YES